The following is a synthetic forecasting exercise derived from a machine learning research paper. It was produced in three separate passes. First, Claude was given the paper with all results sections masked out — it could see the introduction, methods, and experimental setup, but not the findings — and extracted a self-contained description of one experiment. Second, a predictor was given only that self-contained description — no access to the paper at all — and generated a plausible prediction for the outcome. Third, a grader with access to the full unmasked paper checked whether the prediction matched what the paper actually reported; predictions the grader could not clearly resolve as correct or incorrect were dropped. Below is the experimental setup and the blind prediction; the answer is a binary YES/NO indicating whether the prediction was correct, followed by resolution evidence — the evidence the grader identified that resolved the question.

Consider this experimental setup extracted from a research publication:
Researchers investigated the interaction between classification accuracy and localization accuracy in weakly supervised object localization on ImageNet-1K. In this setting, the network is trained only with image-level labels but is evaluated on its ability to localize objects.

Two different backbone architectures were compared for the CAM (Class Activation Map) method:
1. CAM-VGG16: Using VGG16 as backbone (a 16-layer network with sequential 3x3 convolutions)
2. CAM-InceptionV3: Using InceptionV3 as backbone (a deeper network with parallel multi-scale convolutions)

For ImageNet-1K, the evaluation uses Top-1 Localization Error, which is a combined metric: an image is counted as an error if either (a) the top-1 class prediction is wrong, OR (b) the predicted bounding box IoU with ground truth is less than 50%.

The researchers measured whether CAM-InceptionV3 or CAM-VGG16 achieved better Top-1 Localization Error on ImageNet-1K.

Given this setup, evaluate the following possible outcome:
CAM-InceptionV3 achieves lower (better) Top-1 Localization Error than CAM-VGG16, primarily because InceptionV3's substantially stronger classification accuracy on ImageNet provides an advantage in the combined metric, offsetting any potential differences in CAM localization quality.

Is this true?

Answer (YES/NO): YES